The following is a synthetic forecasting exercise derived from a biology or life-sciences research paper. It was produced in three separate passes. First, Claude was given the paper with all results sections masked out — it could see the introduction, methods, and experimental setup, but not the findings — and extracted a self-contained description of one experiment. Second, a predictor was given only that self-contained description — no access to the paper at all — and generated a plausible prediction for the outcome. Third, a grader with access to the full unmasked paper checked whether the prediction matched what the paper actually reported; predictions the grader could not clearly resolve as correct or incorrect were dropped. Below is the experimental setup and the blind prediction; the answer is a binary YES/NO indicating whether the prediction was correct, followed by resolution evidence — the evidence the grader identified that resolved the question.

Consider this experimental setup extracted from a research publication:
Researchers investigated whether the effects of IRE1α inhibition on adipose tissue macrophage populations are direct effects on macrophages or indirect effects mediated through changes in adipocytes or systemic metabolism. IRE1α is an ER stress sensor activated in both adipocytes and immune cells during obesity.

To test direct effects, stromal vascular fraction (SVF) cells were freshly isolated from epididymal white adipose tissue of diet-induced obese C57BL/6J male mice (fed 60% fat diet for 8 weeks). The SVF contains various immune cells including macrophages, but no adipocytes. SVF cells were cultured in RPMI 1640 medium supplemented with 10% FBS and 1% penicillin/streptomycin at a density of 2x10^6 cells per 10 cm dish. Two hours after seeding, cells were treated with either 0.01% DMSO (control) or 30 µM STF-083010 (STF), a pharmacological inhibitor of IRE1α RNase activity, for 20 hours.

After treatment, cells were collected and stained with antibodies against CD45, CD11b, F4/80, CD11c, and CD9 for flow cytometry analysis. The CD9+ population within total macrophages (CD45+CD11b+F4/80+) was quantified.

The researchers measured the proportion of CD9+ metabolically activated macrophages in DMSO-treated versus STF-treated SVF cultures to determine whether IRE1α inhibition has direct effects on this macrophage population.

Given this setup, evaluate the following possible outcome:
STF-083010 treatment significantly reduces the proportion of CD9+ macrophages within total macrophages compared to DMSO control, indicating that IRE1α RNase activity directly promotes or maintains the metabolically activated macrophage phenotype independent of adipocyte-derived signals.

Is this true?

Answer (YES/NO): NO